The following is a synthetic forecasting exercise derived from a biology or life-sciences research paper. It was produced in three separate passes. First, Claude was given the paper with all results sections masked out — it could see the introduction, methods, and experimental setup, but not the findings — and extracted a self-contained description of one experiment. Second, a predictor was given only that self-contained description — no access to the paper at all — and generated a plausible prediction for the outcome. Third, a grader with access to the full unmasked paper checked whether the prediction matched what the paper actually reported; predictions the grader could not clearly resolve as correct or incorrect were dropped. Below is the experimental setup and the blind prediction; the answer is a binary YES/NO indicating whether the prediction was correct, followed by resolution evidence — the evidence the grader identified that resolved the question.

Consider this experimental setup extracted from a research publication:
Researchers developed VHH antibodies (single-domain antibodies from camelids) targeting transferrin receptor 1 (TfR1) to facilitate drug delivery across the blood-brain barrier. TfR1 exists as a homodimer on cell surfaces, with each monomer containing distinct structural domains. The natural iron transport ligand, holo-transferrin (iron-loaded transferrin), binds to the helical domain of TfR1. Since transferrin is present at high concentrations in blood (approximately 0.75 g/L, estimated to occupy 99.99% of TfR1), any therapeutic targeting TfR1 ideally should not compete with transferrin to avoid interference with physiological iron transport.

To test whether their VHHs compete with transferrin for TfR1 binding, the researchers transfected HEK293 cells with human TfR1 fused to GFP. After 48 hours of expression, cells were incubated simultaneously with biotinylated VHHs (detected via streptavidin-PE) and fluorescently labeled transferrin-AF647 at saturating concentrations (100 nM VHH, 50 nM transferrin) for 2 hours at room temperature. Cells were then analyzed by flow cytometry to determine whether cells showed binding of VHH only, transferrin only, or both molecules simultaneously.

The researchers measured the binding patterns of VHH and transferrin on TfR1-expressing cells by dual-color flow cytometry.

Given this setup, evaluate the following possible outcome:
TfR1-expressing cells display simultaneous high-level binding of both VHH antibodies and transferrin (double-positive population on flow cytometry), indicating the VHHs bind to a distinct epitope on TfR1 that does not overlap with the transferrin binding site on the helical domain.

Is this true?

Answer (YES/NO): YES